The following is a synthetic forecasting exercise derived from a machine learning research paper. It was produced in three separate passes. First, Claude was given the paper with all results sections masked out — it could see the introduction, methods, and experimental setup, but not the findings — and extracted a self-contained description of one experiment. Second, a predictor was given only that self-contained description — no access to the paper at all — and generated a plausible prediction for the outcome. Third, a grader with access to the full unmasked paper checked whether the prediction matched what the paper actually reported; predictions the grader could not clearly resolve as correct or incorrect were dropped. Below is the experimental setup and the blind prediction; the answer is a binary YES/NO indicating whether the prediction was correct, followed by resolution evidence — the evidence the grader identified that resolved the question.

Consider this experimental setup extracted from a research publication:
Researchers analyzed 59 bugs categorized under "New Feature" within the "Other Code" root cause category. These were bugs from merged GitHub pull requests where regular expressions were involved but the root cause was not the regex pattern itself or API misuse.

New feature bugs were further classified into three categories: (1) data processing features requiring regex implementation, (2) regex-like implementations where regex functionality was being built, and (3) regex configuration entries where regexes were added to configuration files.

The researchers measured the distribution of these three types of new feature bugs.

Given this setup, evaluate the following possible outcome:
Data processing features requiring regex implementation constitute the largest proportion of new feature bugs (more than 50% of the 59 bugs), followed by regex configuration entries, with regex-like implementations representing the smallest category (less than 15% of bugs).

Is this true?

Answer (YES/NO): NO